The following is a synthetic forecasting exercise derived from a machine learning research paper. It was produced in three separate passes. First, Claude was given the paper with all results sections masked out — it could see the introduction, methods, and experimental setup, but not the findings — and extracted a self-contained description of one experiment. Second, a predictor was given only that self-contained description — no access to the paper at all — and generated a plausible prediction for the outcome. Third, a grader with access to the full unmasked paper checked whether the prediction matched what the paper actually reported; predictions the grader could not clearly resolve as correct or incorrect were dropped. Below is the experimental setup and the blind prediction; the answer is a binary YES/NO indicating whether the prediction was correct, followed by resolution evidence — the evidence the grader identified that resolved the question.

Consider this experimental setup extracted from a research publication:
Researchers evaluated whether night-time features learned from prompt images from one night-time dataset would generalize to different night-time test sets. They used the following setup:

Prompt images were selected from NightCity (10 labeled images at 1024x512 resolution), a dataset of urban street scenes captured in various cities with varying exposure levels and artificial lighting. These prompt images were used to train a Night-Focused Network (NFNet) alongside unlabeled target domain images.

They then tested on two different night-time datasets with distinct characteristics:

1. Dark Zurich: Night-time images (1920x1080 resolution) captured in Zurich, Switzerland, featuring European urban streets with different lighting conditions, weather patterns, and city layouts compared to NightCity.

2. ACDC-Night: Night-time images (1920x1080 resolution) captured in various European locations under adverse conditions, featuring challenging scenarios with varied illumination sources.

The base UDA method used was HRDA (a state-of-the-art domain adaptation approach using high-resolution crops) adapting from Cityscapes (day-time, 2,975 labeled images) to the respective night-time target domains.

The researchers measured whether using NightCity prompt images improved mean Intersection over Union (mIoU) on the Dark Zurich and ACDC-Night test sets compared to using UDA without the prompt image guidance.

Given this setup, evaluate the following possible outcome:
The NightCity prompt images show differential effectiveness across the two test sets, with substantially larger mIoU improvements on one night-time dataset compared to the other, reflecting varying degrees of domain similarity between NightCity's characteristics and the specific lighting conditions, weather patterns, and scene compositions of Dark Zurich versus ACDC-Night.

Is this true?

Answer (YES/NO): NO